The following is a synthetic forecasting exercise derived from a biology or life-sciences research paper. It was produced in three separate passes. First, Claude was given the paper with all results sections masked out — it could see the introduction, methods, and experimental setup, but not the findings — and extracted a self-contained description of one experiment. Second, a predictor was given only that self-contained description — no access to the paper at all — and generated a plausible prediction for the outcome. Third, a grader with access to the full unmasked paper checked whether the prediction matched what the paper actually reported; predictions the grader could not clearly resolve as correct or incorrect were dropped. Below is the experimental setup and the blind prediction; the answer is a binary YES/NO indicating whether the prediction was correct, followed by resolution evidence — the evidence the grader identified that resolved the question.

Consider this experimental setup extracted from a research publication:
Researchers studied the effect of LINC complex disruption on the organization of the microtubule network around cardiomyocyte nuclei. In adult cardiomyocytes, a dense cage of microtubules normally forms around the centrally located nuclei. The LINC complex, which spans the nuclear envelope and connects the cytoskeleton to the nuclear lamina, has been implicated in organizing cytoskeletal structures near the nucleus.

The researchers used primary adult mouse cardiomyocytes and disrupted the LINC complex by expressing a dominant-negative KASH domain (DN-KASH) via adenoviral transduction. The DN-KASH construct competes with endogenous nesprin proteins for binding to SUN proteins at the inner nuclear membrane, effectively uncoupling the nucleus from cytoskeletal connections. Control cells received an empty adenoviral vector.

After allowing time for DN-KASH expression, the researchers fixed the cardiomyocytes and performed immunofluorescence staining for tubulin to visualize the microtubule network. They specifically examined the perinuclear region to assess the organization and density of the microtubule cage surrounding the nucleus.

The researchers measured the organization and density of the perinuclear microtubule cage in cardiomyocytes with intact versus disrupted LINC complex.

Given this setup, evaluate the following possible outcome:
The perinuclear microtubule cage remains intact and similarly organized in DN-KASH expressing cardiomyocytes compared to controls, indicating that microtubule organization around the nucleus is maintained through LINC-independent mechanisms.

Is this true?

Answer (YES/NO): NO